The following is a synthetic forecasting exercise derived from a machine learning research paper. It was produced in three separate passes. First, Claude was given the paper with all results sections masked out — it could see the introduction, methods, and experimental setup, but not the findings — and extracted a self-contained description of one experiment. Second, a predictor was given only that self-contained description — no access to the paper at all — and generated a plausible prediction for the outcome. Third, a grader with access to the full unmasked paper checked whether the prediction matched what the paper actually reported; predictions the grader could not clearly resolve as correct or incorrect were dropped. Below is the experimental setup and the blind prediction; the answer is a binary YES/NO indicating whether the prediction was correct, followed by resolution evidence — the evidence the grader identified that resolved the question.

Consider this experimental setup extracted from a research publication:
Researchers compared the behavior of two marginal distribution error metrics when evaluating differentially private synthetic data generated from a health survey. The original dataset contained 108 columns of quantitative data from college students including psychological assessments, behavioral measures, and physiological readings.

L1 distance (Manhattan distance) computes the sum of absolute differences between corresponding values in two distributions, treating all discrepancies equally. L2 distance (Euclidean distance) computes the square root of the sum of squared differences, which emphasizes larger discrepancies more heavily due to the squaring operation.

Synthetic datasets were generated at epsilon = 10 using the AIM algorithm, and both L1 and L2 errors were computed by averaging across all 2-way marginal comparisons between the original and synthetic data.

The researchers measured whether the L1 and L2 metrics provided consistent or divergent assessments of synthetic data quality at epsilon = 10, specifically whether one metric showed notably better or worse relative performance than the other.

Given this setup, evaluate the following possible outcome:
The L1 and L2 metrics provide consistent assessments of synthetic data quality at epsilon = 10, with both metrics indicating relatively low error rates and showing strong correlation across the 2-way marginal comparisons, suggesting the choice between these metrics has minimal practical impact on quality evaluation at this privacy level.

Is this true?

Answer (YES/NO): NO